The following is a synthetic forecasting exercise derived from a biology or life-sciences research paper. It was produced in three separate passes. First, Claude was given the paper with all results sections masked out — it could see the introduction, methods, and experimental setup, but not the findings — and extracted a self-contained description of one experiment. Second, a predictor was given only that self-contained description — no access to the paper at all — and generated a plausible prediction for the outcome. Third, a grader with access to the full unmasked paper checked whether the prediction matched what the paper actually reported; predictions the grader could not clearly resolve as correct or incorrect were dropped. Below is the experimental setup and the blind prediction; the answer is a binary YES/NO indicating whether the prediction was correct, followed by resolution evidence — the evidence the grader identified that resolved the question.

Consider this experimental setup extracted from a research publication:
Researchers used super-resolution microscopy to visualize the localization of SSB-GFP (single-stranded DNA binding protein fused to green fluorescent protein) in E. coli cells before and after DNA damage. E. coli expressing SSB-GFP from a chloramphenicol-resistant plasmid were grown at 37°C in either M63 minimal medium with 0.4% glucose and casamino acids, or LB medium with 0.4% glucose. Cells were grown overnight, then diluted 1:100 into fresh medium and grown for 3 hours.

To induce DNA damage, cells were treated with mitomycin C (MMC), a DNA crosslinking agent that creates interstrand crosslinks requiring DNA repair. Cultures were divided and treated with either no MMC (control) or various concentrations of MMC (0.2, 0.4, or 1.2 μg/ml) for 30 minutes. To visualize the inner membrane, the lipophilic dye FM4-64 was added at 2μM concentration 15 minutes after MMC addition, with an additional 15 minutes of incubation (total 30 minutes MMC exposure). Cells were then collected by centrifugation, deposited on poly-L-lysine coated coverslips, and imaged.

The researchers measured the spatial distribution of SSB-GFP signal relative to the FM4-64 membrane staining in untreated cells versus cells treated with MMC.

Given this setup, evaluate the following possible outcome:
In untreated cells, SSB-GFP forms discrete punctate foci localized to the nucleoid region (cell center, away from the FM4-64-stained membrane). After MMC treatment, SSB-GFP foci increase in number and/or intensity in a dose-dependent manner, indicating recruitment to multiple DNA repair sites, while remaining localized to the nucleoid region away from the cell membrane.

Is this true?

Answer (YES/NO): NO